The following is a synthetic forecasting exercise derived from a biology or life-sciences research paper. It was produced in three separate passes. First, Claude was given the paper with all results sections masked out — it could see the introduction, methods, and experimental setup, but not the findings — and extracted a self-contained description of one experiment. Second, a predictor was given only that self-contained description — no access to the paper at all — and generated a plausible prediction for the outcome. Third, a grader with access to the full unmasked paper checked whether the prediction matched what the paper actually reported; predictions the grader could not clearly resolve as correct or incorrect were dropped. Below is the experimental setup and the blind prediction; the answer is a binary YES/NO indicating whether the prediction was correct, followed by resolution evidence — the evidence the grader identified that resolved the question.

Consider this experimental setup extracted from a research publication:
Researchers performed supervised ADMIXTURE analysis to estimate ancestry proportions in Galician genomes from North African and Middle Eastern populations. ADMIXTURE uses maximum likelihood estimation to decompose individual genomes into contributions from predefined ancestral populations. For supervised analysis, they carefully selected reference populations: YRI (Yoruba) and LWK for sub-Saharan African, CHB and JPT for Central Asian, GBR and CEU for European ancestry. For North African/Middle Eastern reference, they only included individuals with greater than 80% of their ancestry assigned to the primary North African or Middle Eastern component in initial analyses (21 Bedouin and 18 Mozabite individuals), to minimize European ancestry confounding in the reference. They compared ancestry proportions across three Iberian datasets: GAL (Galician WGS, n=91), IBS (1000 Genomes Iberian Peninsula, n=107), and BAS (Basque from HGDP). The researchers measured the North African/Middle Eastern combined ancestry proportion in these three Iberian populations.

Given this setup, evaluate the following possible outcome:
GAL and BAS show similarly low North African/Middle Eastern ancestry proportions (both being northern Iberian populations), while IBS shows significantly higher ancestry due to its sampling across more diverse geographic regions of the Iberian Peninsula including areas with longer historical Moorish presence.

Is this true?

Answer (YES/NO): NO